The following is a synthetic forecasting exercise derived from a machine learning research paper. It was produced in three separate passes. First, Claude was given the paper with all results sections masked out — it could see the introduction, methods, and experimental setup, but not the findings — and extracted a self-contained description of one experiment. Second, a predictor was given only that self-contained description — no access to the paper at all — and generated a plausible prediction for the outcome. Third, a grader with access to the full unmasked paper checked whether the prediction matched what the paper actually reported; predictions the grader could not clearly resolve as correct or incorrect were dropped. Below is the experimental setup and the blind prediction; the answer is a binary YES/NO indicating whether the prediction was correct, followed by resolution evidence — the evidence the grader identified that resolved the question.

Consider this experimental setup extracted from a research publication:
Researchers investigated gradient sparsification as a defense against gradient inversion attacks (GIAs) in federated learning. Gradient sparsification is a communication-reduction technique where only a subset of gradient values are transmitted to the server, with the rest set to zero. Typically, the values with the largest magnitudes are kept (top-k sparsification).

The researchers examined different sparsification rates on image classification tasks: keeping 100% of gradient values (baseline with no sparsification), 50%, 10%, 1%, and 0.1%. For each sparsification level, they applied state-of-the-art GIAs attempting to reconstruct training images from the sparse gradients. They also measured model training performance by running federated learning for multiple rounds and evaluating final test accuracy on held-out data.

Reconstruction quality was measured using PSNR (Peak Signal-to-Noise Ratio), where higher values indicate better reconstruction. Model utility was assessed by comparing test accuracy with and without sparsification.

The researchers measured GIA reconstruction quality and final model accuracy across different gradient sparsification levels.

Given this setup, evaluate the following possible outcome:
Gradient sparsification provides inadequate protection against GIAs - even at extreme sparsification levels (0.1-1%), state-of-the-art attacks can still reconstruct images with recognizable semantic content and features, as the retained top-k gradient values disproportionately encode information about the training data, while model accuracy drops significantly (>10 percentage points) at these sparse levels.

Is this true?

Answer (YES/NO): NO